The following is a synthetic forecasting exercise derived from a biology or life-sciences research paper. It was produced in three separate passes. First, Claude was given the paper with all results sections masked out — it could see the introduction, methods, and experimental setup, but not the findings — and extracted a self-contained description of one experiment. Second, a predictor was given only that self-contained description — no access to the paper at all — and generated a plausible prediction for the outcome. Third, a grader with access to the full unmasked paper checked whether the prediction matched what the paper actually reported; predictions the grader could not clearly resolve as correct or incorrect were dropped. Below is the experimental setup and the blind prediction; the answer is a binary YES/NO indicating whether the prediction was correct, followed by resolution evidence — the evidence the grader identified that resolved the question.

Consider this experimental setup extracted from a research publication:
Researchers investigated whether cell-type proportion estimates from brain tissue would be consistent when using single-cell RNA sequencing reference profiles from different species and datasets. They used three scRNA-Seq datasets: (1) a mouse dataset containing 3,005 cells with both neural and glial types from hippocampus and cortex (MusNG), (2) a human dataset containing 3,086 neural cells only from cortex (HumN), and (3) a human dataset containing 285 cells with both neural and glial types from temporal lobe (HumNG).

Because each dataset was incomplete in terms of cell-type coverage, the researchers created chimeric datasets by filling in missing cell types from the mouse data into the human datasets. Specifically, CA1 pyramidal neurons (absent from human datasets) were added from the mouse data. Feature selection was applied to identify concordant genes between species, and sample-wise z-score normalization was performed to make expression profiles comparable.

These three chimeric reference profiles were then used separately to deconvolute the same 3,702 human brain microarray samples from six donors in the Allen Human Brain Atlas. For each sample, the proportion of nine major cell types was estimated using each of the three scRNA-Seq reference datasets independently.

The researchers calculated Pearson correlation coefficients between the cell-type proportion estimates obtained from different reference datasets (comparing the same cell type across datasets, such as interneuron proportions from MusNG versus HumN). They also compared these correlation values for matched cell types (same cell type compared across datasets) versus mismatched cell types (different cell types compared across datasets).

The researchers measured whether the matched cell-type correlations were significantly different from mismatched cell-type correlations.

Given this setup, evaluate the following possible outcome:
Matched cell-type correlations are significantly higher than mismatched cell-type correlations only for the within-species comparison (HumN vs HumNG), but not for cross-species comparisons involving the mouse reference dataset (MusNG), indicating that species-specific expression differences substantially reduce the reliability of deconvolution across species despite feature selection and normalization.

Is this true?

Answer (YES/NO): NO